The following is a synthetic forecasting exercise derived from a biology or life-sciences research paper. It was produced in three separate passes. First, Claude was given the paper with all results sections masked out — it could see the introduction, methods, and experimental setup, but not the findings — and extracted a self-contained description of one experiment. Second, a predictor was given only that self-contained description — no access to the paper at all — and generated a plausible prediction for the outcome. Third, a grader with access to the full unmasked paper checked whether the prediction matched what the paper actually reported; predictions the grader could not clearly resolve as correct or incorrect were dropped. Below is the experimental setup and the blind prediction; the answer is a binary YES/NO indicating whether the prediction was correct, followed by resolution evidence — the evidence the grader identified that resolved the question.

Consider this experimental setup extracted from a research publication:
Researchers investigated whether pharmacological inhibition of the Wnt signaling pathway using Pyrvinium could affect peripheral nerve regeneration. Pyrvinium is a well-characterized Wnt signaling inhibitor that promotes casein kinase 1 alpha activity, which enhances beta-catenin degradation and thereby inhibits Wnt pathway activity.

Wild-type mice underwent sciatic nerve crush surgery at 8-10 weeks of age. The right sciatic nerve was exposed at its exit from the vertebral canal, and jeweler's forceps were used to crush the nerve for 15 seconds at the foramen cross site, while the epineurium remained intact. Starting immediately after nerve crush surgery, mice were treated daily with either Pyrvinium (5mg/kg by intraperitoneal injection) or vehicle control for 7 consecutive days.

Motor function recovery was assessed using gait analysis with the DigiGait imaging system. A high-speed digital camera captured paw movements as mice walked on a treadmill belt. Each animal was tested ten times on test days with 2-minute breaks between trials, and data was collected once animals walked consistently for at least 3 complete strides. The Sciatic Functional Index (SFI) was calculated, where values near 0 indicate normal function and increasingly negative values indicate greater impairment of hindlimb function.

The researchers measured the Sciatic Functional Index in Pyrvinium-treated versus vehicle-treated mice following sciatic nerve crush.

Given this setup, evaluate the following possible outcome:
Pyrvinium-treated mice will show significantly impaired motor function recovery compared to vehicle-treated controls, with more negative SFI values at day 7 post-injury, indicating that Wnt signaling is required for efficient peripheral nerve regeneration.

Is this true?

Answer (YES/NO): NO